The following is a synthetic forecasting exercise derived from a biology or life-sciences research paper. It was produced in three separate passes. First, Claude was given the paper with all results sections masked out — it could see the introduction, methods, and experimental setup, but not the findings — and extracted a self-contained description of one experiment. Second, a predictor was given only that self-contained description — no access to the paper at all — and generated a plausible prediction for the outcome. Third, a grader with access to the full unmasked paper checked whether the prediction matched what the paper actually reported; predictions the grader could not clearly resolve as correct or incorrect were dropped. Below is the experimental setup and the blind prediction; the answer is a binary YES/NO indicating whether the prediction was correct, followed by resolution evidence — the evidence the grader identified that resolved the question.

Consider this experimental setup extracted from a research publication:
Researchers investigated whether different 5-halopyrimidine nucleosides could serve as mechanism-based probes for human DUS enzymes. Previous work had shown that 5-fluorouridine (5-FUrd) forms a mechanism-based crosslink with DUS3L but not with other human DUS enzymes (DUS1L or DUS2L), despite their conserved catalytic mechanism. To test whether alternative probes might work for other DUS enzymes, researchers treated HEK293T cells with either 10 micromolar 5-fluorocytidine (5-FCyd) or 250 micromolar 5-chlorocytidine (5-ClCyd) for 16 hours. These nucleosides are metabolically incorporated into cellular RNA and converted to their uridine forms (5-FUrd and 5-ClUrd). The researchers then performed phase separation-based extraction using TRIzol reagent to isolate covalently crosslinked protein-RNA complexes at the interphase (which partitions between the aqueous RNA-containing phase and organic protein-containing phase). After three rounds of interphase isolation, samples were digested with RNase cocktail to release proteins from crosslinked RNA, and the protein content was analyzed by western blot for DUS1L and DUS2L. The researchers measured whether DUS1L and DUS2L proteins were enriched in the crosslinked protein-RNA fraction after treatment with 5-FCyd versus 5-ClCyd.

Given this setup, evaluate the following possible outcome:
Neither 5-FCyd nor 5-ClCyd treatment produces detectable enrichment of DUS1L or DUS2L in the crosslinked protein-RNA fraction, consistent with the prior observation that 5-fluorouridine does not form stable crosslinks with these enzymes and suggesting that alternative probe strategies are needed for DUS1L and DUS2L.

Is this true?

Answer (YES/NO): NO